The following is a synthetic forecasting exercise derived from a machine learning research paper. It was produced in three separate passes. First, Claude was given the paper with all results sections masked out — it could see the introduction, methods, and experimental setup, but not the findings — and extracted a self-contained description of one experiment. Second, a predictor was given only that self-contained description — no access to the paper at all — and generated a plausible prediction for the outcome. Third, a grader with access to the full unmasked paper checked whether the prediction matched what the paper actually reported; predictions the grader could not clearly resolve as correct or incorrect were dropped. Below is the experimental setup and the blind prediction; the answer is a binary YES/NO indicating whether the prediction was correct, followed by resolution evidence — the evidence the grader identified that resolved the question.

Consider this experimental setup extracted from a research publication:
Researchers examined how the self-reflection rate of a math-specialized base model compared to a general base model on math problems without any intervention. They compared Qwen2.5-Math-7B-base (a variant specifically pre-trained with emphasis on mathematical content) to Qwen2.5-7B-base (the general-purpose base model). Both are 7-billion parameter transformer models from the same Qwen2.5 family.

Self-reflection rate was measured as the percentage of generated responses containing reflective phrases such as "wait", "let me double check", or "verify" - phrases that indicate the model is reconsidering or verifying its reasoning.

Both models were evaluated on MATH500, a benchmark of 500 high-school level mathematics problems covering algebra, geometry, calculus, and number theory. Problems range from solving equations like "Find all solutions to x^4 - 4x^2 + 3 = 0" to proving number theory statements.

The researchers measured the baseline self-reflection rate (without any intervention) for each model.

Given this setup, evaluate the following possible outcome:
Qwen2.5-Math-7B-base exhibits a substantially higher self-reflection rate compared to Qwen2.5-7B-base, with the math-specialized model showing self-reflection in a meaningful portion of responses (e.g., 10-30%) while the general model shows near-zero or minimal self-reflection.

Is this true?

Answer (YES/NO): NO